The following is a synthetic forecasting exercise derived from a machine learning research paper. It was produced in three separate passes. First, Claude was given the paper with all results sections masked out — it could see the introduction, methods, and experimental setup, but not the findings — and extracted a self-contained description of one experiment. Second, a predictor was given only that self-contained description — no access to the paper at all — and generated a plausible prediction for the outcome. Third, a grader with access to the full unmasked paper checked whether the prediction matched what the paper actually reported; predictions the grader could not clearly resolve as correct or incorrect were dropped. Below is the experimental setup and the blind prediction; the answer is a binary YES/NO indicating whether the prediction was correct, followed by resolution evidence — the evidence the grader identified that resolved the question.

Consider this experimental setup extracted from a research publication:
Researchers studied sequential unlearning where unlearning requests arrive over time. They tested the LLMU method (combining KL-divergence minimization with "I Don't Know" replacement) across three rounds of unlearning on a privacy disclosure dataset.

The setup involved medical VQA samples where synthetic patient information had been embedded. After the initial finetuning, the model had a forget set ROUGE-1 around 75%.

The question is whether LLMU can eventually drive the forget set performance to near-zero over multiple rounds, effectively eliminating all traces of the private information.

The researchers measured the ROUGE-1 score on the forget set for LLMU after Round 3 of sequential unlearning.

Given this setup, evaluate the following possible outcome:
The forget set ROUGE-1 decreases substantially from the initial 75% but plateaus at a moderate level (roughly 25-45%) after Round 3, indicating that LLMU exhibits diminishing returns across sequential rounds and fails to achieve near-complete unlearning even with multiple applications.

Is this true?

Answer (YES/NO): NO